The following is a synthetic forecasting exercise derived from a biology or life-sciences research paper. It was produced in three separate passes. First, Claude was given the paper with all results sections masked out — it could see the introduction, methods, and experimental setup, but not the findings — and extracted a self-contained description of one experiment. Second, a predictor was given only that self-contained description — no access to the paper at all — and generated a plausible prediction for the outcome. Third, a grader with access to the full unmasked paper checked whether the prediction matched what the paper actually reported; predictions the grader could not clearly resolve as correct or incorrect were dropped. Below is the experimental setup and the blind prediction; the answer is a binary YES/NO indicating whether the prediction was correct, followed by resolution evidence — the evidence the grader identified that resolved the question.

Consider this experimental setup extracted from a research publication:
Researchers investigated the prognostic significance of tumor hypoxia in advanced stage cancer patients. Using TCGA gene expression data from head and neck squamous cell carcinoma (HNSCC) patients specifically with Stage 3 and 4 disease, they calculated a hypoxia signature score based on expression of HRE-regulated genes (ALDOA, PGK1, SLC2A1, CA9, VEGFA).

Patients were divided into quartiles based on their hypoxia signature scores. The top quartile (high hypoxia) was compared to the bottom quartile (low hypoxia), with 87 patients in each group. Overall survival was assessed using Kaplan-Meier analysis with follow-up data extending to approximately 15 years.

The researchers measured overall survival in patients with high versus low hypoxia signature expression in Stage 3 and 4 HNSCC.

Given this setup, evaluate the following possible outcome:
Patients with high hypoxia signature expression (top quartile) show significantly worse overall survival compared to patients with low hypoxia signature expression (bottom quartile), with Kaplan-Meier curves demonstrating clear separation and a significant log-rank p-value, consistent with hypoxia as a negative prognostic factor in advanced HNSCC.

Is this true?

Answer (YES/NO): YES